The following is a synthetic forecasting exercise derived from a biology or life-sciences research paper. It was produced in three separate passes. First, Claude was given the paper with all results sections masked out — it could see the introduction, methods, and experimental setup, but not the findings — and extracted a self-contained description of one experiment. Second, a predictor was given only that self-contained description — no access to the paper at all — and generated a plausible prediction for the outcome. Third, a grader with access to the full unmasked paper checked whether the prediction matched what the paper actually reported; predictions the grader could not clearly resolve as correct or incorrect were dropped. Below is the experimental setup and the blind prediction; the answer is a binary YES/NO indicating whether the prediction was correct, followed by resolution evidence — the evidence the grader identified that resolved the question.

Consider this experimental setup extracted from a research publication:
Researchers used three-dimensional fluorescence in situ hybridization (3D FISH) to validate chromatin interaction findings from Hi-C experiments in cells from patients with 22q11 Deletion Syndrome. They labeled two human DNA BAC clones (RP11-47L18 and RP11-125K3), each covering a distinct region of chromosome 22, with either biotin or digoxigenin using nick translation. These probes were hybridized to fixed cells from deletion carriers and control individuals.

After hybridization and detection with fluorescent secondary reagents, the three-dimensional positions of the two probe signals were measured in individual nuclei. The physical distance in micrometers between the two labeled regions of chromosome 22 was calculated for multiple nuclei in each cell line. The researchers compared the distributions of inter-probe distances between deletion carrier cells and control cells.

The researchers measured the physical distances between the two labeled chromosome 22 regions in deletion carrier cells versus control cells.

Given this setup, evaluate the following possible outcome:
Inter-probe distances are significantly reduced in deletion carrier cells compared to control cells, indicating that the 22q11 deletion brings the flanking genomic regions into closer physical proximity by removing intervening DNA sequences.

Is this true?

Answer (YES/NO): NO